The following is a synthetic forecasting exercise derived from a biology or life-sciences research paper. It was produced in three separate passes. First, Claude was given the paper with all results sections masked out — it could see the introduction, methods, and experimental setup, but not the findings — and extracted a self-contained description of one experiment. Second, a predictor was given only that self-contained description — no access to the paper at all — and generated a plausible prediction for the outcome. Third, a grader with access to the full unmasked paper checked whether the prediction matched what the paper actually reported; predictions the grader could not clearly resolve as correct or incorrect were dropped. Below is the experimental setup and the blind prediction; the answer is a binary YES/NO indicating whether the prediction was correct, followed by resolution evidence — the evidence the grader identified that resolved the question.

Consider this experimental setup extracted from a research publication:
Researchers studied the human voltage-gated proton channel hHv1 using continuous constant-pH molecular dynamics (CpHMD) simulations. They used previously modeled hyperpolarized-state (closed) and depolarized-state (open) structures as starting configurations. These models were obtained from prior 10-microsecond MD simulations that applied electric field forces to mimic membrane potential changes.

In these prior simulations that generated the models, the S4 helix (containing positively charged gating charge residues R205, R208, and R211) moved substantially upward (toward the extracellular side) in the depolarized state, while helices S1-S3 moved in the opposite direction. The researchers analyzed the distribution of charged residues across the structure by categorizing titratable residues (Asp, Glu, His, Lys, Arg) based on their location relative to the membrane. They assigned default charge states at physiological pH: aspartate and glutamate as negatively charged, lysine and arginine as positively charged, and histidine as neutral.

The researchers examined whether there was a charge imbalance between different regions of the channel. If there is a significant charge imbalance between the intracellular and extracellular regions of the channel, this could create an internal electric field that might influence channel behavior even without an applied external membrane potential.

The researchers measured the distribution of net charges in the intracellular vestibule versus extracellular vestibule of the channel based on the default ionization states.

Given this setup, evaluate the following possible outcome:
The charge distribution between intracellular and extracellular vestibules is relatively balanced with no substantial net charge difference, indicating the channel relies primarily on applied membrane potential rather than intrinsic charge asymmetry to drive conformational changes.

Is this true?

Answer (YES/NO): NO